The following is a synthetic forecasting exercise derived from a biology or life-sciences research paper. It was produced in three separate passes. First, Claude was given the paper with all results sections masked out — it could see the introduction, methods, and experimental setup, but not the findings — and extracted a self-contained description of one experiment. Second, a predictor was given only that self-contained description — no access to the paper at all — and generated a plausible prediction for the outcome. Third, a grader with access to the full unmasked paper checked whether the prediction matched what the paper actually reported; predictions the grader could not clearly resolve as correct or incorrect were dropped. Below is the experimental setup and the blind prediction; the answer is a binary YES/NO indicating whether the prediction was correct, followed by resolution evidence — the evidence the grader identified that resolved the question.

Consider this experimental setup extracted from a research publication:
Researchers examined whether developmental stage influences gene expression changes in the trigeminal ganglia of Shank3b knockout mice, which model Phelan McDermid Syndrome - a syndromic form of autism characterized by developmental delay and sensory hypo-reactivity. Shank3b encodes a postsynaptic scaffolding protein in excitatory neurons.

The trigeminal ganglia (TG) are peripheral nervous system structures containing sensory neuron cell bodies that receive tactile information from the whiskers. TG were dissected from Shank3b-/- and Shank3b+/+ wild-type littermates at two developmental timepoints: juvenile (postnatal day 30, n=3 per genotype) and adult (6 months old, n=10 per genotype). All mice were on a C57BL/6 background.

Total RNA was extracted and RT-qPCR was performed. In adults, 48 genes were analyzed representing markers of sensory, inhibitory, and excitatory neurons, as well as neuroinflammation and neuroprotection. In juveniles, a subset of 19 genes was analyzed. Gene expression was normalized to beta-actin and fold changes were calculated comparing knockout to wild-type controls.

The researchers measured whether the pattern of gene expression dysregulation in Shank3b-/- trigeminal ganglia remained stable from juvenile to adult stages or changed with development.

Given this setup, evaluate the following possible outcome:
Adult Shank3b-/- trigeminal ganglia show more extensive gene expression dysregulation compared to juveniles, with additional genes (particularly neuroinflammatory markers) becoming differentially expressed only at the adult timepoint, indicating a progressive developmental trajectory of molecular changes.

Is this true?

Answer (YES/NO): YES